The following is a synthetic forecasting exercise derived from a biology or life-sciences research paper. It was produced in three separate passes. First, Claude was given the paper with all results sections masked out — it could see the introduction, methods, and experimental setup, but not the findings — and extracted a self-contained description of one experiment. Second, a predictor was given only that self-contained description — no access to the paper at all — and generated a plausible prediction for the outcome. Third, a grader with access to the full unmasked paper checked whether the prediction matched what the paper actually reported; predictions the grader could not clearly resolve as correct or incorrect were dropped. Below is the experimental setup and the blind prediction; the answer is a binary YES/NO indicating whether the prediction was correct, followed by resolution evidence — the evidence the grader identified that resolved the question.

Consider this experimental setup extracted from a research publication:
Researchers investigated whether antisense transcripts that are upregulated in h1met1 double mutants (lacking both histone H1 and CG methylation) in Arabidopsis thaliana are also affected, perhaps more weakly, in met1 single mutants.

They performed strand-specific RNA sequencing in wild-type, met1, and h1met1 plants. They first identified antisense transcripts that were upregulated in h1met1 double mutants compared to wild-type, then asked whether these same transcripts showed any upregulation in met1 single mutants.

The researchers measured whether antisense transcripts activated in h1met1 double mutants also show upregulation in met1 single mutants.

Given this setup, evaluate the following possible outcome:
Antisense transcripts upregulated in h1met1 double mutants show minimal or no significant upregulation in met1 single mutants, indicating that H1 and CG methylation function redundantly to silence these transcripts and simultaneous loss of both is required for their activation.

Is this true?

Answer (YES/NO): NO